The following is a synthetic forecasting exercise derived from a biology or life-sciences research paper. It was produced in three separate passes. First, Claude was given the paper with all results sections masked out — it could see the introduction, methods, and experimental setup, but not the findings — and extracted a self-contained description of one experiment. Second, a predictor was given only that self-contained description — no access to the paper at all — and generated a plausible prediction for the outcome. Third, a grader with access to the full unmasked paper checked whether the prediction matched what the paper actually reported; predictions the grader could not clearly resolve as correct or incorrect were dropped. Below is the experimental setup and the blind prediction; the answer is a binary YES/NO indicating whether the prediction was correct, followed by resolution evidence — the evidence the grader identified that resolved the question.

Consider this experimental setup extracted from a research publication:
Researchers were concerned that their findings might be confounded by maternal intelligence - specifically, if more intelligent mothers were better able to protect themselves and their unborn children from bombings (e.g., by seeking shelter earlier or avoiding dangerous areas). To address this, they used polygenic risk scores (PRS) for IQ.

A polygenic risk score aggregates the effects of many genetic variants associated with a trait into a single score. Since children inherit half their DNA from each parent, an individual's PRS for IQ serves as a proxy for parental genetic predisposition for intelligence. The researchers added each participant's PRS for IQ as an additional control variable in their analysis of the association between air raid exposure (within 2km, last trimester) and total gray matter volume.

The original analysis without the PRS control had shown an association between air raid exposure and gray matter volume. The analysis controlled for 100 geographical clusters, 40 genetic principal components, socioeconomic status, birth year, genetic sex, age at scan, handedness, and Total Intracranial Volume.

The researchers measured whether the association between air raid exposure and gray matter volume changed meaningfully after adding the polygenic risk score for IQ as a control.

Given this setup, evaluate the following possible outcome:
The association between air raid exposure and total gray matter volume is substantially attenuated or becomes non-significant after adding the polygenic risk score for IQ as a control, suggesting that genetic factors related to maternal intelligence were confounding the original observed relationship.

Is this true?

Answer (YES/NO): NO